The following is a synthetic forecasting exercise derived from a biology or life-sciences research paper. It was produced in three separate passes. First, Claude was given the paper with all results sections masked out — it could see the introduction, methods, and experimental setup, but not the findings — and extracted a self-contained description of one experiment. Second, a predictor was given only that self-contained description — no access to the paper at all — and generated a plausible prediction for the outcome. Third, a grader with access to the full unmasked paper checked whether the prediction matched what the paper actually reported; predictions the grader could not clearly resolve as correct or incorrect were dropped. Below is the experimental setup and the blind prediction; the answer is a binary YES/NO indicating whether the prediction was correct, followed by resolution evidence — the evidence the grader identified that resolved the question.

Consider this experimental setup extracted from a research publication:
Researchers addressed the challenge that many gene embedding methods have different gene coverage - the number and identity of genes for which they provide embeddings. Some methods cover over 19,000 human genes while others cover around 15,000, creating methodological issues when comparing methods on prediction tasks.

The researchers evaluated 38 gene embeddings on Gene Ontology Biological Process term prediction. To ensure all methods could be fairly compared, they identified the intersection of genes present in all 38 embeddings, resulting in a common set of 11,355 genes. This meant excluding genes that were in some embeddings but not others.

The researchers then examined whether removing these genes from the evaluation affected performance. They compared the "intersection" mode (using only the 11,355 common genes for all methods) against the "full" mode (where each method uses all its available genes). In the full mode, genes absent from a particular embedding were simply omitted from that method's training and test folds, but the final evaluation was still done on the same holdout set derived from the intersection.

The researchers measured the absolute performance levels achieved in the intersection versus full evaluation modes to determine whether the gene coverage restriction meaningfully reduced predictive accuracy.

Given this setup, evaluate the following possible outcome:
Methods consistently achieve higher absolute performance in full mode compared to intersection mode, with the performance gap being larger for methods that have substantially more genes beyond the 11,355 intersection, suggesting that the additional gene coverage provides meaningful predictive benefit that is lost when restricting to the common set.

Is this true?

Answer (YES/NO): NO